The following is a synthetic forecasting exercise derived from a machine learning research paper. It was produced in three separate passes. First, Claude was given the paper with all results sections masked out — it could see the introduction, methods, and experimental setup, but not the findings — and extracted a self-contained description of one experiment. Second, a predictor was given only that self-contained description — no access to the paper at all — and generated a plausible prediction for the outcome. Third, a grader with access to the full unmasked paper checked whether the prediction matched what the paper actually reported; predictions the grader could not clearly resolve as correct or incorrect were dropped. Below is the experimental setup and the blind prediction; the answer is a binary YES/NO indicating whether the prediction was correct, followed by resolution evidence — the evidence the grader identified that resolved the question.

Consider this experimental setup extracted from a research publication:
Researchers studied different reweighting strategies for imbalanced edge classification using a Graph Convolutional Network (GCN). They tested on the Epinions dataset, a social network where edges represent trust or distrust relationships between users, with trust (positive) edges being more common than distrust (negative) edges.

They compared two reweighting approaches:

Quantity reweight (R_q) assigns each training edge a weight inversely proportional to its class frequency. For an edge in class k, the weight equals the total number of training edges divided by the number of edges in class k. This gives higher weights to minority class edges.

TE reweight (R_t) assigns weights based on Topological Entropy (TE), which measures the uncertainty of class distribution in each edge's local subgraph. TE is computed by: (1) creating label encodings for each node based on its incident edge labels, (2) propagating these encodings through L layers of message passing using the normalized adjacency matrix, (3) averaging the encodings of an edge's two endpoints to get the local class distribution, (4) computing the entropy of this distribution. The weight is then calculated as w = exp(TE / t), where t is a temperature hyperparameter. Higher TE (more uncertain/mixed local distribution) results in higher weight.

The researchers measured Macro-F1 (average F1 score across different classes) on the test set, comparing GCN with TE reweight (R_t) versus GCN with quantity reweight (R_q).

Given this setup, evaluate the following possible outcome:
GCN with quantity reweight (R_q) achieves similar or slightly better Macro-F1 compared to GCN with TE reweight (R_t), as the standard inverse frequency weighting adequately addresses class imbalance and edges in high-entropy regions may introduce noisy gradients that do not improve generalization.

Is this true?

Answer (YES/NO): NO